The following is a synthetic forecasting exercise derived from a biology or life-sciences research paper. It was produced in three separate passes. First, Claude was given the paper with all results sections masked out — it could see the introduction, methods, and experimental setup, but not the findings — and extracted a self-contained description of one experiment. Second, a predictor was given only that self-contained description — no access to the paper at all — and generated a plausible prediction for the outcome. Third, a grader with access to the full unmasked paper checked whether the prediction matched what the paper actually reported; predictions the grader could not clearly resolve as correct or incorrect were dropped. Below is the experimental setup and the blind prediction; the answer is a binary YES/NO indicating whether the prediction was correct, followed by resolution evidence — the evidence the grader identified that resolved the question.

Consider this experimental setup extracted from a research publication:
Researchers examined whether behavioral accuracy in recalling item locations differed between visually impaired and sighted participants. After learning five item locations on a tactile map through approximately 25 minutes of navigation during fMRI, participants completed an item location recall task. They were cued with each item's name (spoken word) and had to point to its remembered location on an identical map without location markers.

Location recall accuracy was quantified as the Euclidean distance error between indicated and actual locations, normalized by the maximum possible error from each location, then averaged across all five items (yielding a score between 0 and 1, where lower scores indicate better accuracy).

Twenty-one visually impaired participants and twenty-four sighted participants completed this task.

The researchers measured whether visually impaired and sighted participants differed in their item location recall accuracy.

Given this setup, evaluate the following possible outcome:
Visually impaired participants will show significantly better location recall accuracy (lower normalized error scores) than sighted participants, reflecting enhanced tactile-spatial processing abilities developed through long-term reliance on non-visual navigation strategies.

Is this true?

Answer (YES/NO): NO